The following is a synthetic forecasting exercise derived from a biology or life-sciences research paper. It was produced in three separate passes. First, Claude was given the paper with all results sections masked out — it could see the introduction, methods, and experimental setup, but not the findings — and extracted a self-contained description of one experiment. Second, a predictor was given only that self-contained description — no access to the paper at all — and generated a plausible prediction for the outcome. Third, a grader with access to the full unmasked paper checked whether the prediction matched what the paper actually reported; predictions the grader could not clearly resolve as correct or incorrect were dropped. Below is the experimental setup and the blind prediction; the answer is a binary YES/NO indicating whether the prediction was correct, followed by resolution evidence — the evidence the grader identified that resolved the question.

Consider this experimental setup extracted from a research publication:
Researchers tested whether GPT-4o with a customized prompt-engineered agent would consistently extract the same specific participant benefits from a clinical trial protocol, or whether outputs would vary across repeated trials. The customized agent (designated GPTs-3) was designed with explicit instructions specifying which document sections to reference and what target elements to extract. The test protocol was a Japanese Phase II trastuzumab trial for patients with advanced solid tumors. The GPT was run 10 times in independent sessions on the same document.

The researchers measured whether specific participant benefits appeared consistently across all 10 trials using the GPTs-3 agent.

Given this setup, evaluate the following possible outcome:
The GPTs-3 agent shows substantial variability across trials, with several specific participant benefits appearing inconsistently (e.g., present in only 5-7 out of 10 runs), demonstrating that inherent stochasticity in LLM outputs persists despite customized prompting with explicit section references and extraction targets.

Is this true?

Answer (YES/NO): NO